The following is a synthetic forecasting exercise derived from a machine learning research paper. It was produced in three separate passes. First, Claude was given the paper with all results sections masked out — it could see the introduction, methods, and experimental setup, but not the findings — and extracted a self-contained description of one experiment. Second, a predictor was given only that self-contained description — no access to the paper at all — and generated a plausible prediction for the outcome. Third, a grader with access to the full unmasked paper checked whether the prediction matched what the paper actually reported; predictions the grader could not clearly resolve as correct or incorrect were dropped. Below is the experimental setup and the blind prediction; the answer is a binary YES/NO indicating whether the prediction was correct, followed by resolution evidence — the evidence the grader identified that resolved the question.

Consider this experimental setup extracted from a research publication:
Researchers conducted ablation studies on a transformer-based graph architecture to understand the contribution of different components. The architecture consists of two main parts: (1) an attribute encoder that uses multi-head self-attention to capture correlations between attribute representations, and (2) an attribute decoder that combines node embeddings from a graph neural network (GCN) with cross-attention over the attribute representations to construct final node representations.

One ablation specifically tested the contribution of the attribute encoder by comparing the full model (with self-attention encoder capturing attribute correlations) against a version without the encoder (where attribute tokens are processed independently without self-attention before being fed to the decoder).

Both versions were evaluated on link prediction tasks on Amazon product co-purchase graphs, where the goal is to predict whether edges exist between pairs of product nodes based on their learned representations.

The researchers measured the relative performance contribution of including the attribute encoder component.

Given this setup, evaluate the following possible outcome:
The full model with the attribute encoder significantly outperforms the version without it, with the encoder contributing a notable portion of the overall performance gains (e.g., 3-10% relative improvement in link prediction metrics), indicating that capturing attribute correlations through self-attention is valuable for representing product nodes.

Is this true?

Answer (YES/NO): NO